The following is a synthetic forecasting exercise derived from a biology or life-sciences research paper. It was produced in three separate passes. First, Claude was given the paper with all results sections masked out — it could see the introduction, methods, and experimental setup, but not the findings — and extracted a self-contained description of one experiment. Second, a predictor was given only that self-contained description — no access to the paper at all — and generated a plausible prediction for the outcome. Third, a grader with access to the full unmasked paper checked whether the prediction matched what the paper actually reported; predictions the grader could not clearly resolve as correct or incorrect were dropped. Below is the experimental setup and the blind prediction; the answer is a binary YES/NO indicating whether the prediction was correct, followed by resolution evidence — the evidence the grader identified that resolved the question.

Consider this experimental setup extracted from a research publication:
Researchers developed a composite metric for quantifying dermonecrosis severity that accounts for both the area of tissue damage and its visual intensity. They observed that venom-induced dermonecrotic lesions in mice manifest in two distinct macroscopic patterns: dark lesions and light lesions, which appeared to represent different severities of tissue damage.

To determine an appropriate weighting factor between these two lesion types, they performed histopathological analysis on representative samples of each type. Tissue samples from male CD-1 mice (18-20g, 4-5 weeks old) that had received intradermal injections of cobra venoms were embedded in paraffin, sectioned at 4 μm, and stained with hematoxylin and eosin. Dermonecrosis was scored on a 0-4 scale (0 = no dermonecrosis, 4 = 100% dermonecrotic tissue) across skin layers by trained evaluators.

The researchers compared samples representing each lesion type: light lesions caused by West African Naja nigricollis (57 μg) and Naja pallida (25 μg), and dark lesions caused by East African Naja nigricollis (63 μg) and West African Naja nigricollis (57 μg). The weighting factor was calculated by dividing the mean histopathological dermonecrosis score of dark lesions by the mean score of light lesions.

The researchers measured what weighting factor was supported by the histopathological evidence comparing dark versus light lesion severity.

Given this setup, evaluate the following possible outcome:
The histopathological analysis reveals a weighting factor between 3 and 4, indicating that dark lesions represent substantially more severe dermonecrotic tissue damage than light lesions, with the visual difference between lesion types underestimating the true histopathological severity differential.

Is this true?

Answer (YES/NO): NO